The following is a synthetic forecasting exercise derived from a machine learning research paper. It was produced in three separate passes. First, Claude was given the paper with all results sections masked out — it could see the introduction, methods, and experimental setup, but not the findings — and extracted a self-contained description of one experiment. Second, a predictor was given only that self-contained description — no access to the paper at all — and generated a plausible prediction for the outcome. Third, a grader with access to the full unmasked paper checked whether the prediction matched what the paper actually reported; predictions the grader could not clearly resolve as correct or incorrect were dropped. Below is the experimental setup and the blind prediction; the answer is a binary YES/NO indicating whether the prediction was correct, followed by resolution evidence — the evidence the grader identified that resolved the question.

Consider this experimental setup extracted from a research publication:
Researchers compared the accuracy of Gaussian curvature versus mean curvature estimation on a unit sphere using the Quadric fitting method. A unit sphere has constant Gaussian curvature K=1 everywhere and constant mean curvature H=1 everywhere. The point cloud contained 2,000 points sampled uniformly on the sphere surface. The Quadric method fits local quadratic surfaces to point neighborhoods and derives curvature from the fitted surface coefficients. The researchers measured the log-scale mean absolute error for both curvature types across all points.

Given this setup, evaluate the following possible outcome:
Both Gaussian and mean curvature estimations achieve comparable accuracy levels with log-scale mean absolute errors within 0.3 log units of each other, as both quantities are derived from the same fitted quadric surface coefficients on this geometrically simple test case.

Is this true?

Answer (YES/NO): NO